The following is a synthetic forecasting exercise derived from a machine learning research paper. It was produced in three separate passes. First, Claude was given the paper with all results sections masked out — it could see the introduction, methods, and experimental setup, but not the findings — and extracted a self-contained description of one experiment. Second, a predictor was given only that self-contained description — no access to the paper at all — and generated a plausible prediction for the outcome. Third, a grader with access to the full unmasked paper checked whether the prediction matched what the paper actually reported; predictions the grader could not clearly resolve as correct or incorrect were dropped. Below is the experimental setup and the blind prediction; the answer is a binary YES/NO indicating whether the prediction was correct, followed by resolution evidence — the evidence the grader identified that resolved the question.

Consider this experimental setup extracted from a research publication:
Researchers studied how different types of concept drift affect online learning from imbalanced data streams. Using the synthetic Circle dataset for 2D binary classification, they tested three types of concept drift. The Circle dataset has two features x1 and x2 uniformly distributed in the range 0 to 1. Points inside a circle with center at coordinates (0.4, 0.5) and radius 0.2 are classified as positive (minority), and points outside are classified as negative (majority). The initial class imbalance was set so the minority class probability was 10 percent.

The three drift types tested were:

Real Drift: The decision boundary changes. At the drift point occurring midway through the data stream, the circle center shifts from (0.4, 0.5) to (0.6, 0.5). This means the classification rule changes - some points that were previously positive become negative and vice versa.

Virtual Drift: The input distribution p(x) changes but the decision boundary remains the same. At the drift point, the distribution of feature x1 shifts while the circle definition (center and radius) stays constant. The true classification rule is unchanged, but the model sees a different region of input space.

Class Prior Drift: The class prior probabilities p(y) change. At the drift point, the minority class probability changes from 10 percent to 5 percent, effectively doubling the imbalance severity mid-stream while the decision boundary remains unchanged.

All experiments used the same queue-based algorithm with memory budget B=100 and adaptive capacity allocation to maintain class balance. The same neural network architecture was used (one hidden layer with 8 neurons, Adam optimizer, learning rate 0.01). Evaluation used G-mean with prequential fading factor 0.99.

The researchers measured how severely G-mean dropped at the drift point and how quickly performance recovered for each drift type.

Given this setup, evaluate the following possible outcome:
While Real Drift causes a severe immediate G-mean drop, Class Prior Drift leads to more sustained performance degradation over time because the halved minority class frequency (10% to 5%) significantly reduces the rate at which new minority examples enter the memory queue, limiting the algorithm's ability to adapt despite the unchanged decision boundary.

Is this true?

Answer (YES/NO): NO